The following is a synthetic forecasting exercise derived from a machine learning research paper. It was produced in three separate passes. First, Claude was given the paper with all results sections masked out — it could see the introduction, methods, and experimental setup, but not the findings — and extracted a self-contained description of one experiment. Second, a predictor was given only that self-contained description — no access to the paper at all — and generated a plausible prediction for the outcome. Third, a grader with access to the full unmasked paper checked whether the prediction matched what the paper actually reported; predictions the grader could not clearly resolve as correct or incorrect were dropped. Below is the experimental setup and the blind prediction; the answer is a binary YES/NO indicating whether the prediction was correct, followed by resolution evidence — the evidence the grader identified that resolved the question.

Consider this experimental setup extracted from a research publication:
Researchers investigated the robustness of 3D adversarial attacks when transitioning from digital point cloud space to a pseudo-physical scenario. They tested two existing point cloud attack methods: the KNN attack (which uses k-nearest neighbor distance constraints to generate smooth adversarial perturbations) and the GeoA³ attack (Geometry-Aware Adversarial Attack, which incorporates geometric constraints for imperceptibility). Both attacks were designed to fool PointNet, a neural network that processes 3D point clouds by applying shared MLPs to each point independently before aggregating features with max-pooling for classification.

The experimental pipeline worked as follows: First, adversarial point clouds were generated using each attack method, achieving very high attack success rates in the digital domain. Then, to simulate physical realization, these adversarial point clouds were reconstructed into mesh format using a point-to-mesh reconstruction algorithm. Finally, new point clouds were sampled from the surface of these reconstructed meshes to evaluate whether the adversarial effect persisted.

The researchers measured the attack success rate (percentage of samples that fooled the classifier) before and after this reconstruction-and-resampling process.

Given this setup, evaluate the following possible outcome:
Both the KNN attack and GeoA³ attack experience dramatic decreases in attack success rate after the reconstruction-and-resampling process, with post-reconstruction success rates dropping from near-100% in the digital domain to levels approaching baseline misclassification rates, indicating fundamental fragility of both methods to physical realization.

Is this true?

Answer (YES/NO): YES